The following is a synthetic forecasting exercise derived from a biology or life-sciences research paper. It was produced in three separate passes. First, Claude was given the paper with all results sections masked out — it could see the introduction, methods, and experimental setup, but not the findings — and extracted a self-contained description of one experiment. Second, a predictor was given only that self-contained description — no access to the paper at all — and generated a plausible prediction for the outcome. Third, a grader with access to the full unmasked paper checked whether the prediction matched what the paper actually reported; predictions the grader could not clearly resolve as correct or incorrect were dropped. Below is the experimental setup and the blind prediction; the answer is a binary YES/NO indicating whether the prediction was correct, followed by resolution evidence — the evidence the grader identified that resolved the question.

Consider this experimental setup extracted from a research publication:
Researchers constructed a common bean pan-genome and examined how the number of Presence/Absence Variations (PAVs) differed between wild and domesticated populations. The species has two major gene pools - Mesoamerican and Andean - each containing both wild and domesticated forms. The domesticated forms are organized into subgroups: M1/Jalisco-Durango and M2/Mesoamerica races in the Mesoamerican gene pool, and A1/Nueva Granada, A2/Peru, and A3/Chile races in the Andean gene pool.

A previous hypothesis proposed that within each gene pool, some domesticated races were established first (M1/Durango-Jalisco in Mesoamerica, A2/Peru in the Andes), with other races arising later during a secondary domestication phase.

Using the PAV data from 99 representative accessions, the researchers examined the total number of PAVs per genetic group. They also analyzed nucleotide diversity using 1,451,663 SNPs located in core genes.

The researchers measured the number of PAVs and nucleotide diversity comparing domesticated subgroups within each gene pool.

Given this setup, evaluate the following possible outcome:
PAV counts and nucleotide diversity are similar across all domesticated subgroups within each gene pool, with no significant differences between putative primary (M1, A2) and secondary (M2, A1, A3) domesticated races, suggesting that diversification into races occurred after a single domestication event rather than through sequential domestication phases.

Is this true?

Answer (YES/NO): NO